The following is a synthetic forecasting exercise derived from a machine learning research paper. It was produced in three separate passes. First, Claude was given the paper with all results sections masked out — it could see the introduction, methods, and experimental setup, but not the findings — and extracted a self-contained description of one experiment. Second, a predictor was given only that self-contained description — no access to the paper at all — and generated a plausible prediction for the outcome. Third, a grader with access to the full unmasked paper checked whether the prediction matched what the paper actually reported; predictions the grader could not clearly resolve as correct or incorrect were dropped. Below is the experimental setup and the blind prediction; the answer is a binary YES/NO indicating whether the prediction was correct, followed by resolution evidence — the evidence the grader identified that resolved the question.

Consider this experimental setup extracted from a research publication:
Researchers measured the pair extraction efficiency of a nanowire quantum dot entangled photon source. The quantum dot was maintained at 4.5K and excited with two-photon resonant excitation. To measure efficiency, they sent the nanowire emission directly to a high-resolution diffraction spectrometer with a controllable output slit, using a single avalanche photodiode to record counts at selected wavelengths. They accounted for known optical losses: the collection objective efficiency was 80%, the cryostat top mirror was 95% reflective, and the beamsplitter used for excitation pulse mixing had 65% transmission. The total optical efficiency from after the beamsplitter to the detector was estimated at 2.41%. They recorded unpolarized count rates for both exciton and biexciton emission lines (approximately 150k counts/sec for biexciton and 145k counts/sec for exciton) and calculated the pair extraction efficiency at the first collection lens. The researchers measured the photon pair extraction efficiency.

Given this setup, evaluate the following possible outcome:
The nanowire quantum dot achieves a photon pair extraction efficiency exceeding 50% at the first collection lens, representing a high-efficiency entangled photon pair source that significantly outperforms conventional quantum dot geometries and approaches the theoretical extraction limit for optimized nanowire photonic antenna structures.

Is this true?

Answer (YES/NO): NO